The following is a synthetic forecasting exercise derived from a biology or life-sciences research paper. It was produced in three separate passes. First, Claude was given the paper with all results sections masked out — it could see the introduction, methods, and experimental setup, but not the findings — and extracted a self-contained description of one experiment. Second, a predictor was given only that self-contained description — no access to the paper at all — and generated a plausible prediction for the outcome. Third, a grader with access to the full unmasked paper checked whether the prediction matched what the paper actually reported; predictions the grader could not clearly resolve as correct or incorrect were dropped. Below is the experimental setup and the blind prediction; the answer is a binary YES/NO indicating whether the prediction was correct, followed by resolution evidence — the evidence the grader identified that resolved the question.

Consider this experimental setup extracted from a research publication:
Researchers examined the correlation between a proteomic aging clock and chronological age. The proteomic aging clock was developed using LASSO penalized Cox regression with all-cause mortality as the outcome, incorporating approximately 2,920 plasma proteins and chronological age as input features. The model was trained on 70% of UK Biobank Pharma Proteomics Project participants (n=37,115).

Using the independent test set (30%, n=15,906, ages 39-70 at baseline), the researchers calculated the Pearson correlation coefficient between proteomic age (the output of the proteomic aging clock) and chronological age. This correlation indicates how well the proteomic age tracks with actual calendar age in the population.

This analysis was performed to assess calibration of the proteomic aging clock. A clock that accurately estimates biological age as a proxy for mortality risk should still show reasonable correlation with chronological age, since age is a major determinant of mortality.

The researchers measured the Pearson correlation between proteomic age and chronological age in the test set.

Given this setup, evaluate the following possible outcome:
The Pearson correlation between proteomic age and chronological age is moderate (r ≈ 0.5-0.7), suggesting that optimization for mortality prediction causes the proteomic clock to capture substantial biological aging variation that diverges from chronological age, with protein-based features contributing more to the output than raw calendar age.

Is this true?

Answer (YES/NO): NO